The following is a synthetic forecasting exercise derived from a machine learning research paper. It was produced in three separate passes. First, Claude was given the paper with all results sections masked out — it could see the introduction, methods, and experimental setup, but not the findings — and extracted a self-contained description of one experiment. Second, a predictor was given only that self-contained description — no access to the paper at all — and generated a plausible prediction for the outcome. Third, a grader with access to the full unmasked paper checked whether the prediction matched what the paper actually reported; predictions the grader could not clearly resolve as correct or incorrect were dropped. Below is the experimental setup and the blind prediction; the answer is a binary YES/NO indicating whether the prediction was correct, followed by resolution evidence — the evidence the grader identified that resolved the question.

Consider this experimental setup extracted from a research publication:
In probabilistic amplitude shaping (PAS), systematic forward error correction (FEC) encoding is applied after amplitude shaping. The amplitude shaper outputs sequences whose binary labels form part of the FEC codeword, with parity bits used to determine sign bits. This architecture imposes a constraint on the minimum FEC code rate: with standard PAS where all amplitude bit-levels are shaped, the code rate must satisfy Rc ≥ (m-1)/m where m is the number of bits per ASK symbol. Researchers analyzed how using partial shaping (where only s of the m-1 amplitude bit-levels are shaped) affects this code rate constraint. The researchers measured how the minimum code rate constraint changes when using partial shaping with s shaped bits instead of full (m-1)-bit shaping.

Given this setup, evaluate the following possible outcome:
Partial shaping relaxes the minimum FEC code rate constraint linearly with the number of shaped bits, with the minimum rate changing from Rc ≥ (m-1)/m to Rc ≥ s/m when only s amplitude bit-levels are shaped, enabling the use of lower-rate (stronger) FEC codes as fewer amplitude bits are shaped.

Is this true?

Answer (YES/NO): NO